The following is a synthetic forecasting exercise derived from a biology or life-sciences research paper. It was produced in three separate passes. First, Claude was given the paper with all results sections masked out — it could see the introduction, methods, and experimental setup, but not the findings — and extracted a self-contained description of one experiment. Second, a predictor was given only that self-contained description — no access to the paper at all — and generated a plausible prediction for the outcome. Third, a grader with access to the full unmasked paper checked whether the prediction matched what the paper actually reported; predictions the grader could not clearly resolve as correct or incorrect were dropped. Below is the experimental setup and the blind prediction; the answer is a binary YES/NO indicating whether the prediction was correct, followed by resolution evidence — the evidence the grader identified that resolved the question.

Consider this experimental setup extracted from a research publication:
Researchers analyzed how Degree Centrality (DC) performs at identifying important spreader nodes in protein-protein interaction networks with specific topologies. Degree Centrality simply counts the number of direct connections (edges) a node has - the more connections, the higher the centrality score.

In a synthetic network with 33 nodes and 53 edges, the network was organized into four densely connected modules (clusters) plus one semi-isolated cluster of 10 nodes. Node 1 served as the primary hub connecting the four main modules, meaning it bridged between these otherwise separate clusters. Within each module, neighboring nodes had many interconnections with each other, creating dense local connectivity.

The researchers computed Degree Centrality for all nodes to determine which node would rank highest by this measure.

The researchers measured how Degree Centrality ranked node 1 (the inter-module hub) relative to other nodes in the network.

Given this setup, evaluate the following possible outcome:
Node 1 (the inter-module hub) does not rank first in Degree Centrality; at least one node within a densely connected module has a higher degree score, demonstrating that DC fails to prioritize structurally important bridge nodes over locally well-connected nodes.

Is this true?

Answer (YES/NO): YES